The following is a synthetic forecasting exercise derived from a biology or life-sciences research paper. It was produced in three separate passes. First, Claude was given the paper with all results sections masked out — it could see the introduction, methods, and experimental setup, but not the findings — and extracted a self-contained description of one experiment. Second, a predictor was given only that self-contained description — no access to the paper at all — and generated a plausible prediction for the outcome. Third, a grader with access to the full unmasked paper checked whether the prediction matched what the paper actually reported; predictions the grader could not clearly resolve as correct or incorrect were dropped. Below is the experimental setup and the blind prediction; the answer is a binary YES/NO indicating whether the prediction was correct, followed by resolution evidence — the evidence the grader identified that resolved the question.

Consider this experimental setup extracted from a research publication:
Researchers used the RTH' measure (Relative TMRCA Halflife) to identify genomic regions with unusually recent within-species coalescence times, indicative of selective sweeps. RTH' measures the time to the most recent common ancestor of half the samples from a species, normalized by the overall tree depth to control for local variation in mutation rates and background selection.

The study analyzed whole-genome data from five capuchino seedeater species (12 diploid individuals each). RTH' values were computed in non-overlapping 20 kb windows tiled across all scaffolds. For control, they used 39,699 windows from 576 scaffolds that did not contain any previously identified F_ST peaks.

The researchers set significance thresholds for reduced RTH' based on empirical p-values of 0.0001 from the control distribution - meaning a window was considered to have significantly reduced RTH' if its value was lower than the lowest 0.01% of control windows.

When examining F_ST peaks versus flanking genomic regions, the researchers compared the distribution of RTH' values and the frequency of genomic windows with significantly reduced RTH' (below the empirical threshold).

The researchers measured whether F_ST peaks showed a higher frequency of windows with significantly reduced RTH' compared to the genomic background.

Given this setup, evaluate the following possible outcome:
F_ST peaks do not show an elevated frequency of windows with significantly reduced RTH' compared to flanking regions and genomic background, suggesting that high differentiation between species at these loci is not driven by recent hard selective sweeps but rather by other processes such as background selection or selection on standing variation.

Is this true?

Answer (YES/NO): NO